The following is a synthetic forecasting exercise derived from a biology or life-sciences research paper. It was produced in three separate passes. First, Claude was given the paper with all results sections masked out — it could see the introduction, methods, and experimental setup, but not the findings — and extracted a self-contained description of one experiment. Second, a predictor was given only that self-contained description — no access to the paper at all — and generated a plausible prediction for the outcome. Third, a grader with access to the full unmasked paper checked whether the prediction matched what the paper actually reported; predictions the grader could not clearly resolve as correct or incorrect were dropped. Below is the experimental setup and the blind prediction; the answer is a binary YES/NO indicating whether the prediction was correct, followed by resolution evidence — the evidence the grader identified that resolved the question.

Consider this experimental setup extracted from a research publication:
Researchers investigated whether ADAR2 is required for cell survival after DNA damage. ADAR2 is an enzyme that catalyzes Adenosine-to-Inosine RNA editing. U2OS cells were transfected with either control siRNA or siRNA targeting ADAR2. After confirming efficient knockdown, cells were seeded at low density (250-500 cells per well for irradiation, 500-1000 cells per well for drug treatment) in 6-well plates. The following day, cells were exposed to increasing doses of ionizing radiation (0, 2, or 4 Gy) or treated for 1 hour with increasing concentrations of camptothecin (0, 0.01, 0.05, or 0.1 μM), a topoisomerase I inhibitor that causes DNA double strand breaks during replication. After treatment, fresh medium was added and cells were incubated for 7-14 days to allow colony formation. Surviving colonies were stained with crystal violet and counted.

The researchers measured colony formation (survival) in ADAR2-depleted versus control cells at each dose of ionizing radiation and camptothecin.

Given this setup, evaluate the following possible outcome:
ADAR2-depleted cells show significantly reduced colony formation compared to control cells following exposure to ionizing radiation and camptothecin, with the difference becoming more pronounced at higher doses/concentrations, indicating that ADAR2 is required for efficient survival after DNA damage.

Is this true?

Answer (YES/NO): YES